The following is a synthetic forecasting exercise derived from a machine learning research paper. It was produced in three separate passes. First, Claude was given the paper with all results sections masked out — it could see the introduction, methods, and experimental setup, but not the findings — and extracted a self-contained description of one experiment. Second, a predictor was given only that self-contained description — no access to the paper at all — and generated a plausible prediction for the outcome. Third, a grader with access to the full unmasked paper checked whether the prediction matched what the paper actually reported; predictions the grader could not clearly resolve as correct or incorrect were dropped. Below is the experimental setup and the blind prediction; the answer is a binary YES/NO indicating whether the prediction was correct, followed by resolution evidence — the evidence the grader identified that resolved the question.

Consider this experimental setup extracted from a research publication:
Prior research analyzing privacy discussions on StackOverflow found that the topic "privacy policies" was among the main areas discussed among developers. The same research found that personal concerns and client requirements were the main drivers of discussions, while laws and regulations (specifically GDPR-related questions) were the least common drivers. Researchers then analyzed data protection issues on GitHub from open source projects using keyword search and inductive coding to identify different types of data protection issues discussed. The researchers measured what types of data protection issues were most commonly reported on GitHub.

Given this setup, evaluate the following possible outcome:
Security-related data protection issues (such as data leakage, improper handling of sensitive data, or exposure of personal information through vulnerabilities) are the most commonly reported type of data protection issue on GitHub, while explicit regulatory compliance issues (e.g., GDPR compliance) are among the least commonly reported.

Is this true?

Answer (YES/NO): NO